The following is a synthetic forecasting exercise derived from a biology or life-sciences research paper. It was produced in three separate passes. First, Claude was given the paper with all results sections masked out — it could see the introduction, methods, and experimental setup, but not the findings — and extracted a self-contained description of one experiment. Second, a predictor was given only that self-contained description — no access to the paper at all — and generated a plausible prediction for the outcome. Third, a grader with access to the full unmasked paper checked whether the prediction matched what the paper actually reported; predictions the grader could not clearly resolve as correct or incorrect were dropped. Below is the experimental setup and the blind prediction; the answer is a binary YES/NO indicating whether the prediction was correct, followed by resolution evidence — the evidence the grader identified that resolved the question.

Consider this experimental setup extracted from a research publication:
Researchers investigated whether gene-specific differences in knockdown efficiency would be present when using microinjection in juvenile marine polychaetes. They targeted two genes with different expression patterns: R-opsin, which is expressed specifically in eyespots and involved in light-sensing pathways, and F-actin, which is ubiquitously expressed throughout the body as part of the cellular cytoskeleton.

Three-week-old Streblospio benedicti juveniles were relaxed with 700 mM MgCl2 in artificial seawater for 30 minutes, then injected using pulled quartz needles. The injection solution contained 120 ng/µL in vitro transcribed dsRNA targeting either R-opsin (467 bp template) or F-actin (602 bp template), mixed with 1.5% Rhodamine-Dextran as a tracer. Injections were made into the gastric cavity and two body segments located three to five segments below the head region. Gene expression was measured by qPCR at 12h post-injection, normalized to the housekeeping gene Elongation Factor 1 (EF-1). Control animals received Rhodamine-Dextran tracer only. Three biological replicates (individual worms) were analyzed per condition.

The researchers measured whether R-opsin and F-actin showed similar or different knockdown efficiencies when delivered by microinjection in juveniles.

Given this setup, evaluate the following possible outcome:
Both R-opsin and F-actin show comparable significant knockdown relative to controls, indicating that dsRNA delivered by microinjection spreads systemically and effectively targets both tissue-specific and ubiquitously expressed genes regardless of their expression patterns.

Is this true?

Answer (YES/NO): NO